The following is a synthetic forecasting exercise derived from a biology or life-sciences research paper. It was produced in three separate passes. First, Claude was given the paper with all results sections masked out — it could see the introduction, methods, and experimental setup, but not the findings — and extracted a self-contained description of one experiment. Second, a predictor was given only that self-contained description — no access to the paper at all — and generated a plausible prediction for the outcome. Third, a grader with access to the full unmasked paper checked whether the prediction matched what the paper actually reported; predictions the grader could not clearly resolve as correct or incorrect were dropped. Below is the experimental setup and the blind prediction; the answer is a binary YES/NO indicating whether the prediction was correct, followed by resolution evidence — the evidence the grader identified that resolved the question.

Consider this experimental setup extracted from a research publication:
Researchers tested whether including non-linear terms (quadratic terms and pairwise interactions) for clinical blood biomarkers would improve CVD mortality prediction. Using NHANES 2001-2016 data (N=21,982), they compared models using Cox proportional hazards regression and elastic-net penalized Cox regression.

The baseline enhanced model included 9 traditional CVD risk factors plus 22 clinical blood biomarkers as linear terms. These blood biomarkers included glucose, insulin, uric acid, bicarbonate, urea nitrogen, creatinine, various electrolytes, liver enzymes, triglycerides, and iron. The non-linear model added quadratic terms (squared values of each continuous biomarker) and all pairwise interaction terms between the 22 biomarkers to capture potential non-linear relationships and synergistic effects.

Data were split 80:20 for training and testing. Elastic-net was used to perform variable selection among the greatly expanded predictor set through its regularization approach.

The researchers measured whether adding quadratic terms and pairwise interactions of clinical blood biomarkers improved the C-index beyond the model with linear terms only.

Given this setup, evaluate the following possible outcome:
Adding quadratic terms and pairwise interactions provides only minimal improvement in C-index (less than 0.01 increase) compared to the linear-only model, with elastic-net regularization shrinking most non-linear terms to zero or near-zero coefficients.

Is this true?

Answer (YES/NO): YES